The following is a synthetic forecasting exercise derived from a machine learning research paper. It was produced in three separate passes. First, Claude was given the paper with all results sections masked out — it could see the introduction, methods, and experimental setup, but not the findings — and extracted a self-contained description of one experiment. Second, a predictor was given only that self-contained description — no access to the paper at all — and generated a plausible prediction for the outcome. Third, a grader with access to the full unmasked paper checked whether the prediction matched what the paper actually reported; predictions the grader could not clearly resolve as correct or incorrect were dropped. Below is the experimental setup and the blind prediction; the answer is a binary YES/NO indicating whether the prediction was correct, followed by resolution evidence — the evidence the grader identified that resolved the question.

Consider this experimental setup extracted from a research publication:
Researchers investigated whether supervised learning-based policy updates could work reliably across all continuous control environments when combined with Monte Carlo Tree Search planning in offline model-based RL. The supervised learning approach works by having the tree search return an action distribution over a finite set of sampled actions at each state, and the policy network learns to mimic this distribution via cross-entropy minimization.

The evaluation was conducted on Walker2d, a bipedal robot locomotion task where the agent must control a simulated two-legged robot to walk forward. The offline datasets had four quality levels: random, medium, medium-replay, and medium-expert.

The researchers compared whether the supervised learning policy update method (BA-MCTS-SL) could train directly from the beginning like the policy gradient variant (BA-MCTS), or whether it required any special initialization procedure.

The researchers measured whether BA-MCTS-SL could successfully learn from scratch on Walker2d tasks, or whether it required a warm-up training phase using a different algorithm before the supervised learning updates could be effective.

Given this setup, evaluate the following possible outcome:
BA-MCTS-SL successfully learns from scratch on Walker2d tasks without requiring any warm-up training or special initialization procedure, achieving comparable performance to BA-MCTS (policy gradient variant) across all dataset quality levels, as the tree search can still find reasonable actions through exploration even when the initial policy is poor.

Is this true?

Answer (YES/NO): NO